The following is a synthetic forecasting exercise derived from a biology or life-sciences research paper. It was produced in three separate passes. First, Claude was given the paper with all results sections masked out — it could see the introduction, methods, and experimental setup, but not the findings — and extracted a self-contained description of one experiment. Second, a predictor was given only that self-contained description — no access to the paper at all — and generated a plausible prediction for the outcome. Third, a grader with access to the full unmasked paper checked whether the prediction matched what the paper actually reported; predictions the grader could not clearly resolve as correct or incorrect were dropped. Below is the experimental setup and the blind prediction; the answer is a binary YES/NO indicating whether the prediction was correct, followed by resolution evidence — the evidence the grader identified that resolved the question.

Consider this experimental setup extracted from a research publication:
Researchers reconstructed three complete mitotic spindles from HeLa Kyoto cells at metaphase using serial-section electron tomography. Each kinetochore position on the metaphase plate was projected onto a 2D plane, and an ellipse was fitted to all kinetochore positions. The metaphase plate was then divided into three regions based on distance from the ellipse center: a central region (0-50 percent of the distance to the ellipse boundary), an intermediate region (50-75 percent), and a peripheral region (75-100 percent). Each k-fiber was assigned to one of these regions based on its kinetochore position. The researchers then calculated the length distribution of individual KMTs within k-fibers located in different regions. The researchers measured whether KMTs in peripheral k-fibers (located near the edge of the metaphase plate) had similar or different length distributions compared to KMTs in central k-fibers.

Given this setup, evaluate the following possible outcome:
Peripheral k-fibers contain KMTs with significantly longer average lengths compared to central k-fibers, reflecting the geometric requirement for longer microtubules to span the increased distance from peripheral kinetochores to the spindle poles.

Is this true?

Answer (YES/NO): YES